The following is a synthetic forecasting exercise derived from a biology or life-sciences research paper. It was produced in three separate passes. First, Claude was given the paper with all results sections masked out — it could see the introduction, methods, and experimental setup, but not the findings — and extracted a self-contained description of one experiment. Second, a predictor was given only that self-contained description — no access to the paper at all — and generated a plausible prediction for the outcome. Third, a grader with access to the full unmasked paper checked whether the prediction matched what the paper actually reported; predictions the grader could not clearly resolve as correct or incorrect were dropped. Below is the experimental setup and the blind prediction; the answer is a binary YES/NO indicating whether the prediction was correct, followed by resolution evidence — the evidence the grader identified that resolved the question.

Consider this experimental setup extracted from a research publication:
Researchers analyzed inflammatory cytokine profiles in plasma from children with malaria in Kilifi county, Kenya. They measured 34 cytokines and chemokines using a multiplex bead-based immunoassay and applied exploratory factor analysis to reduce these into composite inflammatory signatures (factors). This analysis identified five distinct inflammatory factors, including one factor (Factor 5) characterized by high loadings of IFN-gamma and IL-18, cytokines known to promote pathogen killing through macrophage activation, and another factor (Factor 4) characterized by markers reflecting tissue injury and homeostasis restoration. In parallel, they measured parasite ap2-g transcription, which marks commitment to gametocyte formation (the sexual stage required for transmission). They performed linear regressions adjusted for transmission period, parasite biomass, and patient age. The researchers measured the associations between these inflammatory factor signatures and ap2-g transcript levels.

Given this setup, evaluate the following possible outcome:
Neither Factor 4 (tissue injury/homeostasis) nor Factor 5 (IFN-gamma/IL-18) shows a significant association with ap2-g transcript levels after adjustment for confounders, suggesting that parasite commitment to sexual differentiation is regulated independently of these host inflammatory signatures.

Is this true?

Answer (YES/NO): NO